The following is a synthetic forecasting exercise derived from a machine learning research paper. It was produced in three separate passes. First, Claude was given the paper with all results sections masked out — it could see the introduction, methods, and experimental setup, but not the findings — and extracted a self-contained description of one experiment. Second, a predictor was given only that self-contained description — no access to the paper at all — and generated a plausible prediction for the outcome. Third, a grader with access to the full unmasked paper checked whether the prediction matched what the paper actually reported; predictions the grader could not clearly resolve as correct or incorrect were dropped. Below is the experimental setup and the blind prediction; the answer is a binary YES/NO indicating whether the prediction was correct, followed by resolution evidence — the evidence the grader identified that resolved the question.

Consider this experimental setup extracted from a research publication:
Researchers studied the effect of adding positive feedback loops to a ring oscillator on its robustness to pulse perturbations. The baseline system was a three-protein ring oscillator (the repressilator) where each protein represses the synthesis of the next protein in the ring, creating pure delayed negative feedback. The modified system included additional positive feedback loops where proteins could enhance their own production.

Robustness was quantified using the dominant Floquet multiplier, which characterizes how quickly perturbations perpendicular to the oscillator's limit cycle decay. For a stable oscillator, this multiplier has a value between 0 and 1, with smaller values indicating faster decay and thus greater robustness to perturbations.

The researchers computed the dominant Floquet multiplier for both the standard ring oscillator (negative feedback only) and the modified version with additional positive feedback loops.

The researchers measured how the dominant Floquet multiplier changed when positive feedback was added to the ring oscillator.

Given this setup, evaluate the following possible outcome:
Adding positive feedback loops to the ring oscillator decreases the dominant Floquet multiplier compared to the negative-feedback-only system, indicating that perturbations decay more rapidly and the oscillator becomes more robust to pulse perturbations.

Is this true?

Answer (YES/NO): YES